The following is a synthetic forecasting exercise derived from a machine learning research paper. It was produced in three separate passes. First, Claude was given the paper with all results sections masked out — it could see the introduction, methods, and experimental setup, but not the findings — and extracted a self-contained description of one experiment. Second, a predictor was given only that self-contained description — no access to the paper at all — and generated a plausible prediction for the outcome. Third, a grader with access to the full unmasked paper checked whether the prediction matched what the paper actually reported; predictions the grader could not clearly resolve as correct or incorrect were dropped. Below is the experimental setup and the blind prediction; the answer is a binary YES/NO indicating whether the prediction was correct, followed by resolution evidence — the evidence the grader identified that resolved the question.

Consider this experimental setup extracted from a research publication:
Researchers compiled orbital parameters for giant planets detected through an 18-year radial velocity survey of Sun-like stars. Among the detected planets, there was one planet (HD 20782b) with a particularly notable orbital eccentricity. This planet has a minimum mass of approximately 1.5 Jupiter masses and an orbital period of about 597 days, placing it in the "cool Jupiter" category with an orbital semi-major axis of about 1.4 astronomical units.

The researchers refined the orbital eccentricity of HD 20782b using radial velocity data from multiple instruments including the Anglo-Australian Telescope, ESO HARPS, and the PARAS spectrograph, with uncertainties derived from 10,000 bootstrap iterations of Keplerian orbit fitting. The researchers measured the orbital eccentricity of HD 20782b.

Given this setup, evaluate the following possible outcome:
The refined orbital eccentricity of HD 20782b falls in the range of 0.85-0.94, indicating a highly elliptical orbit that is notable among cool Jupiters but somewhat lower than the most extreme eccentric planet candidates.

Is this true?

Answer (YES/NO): NO